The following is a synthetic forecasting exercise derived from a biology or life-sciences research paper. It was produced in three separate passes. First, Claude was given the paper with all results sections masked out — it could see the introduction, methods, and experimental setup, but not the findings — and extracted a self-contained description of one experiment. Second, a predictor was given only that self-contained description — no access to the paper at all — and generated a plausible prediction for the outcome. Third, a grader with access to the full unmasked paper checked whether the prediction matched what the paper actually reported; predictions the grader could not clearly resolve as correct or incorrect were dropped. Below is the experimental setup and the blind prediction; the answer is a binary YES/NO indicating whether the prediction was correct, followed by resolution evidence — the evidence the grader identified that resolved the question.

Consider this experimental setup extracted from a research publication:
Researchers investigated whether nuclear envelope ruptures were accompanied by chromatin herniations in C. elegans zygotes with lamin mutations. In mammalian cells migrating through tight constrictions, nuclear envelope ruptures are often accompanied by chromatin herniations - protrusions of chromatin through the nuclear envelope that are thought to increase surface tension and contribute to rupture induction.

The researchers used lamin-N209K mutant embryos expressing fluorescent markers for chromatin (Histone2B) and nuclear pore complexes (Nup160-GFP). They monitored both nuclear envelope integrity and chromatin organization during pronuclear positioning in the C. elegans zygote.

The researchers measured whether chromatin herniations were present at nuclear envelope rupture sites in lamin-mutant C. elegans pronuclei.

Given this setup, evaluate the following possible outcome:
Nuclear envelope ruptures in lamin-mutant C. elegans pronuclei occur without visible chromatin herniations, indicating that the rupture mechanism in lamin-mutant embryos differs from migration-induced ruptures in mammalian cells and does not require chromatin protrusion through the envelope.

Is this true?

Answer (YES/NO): YES